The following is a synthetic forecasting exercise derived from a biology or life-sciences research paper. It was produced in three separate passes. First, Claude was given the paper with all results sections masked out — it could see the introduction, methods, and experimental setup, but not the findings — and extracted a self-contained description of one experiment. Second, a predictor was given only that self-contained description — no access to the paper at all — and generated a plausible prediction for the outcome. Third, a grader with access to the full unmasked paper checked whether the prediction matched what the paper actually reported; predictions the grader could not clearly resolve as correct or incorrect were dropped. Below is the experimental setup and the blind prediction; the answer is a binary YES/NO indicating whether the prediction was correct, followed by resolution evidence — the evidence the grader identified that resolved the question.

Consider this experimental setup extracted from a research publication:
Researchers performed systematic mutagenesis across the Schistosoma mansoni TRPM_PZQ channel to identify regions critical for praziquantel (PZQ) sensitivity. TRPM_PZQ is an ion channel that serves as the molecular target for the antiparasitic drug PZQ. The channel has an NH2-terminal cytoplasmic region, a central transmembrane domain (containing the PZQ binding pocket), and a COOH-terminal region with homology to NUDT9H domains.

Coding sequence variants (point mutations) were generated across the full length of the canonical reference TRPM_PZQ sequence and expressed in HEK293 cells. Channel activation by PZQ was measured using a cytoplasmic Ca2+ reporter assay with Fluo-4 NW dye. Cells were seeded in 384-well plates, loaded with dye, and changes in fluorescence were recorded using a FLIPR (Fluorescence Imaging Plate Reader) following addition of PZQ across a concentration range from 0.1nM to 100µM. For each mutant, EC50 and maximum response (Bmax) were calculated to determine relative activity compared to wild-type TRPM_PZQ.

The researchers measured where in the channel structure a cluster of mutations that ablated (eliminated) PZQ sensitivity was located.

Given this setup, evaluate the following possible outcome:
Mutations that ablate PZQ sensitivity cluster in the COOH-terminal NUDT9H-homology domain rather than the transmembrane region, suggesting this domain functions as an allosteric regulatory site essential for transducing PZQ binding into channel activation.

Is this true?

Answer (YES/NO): NO